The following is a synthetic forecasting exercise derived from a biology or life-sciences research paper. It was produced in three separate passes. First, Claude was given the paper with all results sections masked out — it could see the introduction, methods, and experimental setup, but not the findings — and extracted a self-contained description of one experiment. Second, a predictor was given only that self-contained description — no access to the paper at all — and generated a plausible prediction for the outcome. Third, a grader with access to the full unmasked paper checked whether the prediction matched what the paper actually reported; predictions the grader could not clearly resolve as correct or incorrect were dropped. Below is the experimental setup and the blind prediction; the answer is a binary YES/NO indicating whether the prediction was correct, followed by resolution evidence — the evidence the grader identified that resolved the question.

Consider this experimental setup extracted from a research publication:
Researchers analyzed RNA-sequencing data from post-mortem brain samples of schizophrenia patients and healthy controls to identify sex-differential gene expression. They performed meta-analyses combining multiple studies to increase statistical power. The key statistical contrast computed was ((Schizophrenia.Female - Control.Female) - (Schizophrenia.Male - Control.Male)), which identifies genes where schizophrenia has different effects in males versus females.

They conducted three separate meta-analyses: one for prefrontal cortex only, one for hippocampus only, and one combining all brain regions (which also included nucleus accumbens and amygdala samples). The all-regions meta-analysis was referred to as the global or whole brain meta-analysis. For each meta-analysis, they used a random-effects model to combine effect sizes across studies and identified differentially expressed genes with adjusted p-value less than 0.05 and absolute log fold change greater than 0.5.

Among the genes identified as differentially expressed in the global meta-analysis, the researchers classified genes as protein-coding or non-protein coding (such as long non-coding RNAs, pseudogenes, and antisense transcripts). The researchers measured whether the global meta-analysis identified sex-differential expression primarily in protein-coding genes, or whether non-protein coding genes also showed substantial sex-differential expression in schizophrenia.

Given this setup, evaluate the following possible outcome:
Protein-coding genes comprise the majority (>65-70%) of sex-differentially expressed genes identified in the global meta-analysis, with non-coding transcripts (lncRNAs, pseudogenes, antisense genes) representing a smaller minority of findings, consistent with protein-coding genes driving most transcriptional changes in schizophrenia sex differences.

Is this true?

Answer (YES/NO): NO